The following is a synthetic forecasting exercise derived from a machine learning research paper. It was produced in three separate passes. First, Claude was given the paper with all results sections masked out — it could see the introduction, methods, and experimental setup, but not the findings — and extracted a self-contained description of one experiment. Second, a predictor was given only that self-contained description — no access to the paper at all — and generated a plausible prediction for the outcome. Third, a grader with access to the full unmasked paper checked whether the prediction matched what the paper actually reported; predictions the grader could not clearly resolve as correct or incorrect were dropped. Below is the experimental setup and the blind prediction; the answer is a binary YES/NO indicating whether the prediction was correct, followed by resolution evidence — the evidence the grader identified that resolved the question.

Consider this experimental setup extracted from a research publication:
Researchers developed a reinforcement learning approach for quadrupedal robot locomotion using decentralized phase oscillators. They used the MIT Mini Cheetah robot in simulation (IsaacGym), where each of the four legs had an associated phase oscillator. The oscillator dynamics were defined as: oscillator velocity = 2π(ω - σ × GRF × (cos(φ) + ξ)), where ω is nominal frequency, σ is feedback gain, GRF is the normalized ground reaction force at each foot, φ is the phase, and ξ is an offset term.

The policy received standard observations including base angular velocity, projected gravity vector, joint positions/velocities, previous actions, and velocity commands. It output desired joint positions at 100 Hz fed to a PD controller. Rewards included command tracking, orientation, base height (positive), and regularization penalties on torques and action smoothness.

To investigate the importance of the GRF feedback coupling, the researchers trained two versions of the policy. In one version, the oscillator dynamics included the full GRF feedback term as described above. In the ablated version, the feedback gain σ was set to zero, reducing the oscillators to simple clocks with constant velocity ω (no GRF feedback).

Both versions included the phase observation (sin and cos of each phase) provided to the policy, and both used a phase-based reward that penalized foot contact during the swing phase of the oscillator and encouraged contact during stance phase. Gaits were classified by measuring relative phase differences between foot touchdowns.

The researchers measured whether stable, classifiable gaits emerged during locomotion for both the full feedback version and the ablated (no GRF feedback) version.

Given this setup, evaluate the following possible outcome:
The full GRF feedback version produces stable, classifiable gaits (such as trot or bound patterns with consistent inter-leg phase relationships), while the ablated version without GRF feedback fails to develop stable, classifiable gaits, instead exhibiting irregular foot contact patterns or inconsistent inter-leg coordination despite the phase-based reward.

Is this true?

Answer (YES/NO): NO